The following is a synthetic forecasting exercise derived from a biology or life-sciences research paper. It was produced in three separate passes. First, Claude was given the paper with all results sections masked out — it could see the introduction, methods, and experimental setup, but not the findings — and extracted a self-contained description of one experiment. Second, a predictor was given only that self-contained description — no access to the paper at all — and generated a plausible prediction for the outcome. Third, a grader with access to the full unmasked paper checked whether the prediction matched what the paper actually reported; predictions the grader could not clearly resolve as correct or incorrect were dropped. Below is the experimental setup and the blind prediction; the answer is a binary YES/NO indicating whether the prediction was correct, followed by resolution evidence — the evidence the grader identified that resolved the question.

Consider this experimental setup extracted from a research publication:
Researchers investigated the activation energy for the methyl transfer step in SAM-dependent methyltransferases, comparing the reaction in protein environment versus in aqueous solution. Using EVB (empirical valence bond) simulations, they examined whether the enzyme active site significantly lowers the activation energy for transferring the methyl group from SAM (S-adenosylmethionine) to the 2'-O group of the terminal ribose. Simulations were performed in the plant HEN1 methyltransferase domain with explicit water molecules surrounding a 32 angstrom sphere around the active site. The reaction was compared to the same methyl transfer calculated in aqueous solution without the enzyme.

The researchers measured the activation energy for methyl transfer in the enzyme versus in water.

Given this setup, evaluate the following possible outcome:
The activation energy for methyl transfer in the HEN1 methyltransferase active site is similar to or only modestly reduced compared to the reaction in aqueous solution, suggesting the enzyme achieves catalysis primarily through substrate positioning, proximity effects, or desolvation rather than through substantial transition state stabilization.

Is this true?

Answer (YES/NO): YES